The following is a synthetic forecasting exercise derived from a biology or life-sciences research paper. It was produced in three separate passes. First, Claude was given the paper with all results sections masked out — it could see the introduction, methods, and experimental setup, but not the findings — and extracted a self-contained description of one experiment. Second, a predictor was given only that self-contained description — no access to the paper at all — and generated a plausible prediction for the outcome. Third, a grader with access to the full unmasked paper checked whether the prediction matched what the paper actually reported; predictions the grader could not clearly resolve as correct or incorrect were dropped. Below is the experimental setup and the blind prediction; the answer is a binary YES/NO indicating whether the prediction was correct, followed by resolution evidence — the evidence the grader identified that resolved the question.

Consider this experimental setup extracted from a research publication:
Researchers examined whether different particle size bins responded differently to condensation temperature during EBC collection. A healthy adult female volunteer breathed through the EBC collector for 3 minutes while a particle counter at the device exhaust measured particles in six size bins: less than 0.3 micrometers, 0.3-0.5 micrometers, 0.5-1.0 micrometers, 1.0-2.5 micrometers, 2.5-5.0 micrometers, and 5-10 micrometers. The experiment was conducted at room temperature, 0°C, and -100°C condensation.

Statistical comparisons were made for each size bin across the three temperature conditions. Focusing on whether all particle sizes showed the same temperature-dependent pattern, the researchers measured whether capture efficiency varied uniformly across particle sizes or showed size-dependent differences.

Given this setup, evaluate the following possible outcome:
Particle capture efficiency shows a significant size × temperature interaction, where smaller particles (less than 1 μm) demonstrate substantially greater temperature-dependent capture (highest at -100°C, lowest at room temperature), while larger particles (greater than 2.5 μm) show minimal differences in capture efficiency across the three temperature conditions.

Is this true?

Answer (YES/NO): NO